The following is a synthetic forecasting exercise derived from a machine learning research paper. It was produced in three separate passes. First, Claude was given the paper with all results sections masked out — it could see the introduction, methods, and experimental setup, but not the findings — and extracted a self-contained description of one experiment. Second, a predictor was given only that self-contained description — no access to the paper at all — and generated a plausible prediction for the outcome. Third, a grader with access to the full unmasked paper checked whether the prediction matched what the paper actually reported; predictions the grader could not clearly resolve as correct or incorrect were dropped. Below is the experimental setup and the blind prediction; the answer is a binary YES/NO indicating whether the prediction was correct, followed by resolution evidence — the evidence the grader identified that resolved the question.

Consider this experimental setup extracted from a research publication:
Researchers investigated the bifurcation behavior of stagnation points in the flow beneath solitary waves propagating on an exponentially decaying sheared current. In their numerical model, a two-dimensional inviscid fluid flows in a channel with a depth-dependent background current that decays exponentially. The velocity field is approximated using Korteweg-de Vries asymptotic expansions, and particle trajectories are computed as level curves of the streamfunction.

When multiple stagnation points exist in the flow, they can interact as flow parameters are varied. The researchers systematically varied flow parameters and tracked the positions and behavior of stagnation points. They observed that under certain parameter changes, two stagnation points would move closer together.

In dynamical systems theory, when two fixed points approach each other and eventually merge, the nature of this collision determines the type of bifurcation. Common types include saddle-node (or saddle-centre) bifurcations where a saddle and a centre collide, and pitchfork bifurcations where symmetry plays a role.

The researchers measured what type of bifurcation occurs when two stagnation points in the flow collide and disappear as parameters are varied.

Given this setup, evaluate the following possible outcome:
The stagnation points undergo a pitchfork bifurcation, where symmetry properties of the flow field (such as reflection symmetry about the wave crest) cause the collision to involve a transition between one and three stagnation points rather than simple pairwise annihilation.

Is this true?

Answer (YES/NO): NO